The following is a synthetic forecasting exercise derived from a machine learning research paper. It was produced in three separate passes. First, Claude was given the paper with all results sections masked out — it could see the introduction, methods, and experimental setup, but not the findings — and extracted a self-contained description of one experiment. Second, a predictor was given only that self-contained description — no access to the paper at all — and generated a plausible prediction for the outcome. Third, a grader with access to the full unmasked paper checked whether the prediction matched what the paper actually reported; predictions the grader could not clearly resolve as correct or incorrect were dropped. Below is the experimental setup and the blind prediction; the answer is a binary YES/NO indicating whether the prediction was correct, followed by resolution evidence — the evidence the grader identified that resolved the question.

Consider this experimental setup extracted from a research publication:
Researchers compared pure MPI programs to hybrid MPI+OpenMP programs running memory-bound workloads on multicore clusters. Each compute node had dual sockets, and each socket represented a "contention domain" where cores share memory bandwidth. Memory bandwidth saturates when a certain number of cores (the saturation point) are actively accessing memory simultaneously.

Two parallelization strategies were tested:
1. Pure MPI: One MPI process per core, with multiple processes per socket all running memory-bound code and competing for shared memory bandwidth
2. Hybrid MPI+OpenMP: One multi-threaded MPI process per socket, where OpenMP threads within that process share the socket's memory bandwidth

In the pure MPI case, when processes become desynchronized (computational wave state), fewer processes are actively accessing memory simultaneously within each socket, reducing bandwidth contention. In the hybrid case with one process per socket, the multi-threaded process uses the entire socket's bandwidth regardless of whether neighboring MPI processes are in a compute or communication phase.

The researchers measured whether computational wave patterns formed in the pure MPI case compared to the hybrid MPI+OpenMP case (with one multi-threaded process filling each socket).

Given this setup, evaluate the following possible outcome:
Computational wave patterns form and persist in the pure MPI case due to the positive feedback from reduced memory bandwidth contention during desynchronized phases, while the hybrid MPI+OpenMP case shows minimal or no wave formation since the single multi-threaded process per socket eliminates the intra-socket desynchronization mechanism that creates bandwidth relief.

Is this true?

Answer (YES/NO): YES